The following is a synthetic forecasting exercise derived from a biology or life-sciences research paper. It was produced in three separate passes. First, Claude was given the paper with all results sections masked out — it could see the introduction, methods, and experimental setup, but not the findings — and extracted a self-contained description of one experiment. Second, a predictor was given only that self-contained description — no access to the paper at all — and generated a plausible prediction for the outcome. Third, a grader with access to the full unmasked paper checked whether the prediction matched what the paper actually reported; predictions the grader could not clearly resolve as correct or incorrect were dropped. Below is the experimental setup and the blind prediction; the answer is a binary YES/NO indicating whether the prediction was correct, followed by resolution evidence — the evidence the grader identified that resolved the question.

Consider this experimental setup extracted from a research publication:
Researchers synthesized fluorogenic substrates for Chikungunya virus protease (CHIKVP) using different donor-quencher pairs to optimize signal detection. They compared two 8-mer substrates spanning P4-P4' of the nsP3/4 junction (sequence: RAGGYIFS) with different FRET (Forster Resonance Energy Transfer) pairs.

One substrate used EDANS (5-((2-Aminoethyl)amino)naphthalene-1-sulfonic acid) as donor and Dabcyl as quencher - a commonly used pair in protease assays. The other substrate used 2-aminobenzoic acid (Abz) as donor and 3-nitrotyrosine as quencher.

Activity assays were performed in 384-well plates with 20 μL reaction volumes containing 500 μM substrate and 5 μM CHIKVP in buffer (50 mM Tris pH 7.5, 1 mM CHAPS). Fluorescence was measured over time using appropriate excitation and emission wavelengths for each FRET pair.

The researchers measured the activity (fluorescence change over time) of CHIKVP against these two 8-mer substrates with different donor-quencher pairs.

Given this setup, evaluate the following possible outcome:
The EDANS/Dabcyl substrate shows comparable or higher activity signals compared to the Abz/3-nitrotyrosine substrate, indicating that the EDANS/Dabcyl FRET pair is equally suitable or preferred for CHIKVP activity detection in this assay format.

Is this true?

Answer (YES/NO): NO